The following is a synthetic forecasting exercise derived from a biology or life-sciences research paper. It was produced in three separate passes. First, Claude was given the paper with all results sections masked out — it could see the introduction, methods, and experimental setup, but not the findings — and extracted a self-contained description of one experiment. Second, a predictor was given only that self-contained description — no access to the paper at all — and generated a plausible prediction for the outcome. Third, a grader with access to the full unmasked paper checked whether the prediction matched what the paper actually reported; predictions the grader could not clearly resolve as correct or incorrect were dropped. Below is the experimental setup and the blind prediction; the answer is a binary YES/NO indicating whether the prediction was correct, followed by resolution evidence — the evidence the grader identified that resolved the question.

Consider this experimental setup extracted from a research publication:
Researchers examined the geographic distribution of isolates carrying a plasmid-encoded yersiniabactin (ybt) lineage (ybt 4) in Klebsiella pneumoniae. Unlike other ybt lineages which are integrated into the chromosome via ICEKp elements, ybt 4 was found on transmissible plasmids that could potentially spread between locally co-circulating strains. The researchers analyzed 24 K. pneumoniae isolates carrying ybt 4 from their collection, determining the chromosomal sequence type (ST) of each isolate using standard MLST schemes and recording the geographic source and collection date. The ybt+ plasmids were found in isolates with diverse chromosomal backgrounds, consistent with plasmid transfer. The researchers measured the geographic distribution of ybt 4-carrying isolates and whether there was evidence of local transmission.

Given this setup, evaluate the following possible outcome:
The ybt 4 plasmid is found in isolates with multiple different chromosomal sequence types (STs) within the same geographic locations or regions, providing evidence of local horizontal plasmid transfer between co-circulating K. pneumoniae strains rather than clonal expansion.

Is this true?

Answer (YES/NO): YES